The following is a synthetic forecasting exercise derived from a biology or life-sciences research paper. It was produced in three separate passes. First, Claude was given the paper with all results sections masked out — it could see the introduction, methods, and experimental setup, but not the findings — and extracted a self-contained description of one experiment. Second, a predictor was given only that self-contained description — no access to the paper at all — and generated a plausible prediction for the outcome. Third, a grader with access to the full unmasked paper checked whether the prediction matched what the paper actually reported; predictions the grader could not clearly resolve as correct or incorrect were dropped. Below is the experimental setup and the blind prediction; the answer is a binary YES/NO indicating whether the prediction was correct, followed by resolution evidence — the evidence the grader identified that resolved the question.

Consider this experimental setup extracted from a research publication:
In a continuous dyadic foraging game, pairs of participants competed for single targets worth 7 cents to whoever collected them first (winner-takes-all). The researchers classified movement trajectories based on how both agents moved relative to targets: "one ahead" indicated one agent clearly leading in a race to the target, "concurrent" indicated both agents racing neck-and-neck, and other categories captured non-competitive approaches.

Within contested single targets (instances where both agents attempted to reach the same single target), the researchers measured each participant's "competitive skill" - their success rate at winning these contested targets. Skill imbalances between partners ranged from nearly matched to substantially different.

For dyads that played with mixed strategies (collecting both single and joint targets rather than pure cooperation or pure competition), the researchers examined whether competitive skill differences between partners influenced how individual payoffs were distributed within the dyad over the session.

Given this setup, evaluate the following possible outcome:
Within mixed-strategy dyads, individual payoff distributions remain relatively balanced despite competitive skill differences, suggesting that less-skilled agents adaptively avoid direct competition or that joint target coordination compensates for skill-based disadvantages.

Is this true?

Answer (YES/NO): NO